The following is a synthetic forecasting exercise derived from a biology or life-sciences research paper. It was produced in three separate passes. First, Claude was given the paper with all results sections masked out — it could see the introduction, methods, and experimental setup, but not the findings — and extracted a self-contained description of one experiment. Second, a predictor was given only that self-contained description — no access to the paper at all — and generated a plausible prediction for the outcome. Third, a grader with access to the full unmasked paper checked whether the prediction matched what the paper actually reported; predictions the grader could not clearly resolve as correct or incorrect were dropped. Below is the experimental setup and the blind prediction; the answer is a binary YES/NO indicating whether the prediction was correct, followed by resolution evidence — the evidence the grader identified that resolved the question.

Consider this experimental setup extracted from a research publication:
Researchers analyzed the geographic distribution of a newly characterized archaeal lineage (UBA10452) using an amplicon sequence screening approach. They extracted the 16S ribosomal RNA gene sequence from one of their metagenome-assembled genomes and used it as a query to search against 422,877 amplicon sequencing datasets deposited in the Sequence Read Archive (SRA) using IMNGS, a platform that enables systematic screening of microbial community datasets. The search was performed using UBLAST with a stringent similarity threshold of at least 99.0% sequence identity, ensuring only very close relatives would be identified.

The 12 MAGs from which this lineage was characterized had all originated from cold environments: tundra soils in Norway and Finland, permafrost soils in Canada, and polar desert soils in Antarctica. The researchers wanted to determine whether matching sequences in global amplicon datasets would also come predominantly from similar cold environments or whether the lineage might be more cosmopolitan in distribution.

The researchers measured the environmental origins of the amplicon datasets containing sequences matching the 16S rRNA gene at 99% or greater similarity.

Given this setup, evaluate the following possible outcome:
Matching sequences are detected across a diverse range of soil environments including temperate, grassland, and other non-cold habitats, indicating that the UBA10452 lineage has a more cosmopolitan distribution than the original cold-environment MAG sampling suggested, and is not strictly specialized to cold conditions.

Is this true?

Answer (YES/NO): NO